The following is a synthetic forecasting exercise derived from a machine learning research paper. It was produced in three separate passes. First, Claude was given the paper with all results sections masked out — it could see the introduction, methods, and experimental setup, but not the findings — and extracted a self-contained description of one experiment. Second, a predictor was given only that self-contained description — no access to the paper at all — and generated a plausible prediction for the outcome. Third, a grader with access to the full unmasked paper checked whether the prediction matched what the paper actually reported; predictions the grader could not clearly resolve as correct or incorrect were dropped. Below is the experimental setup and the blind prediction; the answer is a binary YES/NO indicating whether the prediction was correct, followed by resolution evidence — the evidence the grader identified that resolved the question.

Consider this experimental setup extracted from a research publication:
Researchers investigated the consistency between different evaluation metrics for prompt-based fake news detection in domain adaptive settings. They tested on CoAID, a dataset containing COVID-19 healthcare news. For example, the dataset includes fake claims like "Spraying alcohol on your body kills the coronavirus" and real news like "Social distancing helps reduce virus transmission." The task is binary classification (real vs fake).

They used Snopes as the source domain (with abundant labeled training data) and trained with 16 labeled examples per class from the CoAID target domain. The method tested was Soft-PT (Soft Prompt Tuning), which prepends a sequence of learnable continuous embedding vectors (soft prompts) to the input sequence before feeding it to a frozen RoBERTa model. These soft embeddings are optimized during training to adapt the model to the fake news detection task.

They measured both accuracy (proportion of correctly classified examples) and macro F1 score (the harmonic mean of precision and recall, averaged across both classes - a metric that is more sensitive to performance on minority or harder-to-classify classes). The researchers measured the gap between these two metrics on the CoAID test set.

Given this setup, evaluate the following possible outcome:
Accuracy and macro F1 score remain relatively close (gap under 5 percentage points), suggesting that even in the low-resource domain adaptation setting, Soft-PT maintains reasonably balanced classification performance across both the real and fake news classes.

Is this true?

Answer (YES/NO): NO